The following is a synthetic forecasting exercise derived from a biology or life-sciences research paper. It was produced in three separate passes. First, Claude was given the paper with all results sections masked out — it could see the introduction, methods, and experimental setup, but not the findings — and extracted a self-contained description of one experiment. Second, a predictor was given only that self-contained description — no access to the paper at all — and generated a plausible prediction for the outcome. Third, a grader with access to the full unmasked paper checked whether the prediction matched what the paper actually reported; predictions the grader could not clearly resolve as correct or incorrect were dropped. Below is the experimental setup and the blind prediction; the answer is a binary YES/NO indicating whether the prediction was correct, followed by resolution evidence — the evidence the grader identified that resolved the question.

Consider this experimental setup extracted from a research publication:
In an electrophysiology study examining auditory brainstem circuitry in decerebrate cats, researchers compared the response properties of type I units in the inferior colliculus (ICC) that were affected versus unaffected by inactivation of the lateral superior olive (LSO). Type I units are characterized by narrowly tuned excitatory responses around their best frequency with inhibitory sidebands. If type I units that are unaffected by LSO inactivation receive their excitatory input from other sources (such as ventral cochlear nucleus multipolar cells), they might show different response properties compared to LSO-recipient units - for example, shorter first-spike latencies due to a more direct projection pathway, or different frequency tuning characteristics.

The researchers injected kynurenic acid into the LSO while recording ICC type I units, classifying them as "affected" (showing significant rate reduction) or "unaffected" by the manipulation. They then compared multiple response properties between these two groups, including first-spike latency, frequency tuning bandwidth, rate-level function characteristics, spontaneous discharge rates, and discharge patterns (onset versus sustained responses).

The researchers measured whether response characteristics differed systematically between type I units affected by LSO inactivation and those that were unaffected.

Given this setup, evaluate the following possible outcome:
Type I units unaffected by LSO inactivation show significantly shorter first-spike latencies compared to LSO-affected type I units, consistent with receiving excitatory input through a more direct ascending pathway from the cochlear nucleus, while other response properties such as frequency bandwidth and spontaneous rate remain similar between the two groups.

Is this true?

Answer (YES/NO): NO